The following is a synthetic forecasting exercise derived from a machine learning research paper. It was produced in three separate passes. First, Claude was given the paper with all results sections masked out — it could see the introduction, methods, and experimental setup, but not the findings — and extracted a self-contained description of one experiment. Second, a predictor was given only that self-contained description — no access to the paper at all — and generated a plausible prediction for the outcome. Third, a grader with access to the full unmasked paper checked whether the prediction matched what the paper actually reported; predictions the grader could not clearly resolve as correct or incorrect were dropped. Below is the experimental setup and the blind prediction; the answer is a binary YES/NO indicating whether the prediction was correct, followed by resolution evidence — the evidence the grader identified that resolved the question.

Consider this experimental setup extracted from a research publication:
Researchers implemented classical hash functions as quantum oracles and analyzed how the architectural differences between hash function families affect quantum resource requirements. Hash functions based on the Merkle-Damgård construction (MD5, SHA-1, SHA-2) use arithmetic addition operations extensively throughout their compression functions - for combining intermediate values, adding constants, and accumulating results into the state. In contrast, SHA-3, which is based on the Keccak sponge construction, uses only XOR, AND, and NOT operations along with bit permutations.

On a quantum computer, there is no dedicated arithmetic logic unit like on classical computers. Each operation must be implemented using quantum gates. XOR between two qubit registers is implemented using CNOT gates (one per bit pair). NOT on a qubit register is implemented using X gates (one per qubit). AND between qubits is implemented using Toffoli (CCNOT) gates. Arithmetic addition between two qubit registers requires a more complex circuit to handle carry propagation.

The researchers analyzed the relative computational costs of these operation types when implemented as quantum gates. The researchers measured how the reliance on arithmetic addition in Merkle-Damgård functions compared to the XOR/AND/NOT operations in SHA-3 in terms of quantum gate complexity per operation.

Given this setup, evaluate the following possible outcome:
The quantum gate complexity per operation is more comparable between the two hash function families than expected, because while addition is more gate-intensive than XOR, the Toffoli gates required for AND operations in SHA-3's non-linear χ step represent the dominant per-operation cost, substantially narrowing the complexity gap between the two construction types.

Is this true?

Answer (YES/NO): NO